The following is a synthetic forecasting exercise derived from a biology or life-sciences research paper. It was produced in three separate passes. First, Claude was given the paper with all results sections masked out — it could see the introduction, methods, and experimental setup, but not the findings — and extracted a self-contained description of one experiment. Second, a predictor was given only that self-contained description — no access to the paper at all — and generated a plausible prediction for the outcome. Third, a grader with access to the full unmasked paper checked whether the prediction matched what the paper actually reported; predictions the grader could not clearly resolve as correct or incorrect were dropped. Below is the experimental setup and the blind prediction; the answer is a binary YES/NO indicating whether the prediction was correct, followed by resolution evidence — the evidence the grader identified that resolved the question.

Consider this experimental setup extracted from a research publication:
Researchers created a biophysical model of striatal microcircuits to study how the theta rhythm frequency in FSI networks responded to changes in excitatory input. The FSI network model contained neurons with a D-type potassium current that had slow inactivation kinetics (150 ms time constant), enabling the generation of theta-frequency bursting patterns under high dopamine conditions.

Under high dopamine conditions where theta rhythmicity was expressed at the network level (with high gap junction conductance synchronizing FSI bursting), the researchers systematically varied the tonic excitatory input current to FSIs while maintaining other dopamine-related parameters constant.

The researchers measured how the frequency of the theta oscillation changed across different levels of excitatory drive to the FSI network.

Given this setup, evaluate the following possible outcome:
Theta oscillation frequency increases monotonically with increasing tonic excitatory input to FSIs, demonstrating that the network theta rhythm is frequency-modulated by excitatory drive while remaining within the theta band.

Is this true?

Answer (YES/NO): NO